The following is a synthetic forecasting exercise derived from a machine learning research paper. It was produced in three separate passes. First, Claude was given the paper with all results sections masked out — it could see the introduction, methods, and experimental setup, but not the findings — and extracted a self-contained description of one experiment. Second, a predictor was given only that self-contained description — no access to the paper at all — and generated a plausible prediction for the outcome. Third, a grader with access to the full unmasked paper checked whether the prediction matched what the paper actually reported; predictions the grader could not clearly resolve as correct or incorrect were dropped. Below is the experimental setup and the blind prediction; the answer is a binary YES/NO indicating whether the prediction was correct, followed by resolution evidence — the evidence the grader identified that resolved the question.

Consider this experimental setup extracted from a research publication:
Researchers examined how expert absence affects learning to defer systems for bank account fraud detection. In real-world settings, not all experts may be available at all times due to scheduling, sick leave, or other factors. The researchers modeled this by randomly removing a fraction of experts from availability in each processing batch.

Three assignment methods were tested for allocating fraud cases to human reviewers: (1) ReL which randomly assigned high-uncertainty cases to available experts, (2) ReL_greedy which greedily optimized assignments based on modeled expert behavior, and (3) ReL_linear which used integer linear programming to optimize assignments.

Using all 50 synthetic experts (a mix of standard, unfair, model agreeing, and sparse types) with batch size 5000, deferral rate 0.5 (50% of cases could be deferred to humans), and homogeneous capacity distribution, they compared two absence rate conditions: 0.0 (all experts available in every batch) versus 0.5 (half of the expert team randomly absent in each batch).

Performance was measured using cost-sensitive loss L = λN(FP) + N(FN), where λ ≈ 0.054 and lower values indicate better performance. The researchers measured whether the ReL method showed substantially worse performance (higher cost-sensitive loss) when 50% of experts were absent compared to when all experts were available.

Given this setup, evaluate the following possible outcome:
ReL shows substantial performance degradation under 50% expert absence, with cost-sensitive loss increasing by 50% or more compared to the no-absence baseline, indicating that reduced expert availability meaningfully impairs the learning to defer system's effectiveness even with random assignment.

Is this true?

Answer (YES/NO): NO